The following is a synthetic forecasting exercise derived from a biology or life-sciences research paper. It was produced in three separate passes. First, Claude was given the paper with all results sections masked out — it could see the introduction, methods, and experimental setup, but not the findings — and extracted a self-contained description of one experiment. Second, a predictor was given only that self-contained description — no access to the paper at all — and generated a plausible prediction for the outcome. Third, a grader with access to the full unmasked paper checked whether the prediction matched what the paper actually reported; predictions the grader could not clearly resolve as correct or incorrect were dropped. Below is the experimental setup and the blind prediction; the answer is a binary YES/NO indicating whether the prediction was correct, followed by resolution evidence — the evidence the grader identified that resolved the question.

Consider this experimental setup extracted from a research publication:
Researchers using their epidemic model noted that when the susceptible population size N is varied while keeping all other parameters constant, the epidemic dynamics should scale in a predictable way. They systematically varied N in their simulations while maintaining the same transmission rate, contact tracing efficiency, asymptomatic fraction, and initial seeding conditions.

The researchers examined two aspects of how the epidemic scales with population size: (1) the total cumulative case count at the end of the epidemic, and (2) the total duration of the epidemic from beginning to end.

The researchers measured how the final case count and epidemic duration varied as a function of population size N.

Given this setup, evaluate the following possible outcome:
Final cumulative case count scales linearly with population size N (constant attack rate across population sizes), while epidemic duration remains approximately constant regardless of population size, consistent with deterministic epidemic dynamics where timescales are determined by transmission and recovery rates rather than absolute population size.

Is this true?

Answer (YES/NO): YES